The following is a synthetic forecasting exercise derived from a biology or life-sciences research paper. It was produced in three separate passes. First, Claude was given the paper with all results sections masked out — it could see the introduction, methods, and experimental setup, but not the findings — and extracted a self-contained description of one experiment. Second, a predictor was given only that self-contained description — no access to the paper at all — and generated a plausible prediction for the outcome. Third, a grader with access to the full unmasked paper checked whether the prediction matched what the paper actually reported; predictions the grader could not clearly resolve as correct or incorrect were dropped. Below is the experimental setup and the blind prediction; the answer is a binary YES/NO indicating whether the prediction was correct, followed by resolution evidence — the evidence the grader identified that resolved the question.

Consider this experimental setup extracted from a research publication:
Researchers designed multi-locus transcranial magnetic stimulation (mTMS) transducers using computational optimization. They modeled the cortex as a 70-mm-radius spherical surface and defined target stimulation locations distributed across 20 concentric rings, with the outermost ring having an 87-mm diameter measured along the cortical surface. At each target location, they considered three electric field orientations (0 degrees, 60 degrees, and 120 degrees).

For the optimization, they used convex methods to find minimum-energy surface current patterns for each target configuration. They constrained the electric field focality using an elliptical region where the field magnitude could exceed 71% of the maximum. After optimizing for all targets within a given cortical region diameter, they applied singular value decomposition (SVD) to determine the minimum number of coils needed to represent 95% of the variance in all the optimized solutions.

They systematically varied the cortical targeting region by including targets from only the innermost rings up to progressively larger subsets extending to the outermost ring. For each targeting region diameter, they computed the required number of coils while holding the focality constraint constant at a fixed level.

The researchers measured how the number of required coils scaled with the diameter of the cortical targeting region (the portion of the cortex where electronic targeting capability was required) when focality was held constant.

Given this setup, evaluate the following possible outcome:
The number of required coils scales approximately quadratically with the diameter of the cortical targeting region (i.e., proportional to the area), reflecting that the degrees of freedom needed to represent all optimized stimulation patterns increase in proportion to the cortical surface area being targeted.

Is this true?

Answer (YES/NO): NO